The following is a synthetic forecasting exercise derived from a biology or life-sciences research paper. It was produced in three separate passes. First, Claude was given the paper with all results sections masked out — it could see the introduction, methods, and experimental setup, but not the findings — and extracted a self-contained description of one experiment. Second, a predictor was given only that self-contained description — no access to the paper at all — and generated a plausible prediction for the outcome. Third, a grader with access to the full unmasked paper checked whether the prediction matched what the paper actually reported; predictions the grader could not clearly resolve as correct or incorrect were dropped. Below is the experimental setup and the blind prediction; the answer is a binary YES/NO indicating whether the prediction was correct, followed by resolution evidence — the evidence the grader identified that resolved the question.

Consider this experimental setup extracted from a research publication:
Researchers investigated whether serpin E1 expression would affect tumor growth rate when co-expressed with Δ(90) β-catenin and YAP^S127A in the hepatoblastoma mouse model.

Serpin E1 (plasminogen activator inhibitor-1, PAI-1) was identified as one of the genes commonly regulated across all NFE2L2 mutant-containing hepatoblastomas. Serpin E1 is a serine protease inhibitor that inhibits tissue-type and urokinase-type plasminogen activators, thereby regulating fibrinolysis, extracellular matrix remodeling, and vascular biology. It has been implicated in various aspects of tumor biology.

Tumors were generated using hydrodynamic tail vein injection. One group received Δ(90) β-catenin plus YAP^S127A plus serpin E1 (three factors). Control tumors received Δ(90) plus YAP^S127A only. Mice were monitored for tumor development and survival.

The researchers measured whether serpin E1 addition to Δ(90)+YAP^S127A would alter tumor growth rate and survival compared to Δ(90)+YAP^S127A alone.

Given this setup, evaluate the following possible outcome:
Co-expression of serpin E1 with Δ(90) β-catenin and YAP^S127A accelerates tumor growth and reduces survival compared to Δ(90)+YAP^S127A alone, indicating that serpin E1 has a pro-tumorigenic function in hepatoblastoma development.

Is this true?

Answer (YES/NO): NO